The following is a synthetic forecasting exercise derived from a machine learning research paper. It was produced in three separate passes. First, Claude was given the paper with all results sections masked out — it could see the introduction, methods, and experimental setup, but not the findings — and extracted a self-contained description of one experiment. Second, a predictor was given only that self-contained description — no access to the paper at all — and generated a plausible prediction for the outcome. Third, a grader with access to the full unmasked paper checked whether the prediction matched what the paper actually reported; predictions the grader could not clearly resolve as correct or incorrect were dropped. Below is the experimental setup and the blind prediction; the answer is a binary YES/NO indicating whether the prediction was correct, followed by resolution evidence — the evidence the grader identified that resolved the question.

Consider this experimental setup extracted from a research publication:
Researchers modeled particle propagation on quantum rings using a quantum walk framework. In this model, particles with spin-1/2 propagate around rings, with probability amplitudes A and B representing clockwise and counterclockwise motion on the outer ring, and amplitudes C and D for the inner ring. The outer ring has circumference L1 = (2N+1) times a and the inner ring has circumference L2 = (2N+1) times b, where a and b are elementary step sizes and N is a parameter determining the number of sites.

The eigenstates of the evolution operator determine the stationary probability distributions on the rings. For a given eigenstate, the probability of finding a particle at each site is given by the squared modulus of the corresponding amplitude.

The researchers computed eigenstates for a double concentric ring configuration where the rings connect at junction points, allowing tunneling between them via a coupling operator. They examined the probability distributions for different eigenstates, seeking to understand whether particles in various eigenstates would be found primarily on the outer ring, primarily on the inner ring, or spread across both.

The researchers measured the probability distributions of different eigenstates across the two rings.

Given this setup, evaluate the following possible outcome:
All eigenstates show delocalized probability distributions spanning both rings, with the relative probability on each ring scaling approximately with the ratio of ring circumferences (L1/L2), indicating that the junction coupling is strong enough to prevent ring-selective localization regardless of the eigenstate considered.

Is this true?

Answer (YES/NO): NO